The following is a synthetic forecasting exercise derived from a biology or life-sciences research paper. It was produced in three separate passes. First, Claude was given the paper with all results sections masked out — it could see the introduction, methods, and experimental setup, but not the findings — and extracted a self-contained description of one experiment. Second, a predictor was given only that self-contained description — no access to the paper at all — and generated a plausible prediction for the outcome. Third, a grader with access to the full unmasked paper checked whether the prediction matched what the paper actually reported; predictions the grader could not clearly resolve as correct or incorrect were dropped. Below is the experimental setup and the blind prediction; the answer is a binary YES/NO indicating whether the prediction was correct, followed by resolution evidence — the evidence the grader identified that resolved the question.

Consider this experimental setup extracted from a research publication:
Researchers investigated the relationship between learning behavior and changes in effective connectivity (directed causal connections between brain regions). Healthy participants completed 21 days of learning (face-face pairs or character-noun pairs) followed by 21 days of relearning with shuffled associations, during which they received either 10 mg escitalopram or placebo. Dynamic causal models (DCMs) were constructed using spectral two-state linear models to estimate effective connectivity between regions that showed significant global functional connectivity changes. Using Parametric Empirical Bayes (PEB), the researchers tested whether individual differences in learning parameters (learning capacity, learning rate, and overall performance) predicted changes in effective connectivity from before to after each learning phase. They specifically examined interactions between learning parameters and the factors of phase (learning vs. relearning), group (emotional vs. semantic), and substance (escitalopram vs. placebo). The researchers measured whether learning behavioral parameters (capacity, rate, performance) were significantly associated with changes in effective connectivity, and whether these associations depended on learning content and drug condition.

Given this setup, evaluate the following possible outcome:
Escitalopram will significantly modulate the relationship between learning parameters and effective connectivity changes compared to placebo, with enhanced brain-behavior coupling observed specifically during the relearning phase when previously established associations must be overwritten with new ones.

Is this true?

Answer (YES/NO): NO